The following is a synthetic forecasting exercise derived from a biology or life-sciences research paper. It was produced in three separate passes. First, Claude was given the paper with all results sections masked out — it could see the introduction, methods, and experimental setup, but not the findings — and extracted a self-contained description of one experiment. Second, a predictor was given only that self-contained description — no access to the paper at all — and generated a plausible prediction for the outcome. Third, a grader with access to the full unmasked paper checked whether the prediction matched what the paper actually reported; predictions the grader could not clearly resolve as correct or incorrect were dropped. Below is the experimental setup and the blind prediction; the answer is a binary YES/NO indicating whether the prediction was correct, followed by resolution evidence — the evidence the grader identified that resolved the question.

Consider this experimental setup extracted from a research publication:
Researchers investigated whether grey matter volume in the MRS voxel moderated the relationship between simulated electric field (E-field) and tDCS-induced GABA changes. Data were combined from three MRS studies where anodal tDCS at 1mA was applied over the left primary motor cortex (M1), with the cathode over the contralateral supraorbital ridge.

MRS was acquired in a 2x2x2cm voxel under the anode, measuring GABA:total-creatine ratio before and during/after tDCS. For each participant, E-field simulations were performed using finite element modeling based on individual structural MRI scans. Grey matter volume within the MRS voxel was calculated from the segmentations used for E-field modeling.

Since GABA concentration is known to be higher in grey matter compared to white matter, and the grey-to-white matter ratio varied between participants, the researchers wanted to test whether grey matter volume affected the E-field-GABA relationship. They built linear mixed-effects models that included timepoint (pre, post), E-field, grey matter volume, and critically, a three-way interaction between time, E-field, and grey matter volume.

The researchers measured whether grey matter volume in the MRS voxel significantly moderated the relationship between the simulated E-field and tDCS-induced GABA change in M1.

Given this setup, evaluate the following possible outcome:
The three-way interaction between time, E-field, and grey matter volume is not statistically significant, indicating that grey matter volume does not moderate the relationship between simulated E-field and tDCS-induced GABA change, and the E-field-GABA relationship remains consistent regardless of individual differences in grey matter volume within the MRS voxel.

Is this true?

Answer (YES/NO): NO